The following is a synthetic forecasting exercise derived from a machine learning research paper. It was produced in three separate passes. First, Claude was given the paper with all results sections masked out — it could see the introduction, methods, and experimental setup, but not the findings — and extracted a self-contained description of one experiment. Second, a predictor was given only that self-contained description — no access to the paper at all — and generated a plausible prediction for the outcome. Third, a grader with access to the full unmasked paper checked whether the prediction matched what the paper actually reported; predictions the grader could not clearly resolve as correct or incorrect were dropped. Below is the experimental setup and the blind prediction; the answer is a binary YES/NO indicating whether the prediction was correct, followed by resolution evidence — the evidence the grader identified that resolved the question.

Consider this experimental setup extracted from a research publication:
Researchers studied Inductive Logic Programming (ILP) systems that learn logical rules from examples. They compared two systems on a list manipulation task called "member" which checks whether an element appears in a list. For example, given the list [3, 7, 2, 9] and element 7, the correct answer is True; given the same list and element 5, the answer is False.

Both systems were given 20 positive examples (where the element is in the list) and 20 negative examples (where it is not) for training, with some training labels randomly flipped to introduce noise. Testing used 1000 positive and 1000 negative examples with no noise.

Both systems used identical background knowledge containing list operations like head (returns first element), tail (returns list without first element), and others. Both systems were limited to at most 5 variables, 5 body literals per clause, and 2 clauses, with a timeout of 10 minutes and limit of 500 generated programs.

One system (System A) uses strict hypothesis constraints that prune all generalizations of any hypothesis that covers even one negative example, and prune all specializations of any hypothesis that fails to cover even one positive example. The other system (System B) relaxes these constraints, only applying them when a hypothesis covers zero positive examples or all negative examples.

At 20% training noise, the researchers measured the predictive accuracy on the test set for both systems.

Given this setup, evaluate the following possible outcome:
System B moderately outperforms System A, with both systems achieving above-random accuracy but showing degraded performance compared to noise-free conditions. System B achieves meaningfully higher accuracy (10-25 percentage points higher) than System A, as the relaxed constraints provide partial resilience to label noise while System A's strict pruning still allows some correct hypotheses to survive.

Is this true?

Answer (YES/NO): NO